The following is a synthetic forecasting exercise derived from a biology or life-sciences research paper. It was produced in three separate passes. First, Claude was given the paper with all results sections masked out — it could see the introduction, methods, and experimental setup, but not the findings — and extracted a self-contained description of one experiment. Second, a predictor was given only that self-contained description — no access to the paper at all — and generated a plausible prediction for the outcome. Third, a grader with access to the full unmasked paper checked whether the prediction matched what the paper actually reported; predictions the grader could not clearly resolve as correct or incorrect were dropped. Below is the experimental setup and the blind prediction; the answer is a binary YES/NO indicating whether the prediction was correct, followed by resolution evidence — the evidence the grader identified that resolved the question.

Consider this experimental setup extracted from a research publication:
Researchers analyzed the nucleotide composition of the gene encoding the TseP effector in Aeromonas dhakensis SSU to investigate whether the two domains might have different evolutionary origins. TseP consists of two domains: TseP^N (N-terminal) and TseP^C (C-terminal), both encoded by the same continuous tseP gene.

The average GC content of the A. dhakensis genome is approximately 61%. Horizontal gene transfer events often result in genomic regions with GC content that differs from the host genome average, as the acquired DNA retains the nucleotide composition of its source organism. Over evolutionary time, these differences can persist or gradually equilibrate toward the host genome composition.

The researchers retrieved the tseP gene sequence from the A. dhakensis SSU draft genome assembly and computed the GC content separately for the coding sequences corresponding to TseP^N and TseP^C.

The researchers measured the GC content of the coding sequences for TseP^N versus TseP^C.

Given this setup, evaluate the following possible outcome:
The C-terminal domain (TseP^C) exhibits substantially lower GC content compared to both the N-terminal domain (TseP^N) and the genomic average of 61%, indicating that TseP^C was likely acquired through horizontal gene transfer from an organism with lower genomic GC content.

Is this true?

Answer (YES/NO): YES